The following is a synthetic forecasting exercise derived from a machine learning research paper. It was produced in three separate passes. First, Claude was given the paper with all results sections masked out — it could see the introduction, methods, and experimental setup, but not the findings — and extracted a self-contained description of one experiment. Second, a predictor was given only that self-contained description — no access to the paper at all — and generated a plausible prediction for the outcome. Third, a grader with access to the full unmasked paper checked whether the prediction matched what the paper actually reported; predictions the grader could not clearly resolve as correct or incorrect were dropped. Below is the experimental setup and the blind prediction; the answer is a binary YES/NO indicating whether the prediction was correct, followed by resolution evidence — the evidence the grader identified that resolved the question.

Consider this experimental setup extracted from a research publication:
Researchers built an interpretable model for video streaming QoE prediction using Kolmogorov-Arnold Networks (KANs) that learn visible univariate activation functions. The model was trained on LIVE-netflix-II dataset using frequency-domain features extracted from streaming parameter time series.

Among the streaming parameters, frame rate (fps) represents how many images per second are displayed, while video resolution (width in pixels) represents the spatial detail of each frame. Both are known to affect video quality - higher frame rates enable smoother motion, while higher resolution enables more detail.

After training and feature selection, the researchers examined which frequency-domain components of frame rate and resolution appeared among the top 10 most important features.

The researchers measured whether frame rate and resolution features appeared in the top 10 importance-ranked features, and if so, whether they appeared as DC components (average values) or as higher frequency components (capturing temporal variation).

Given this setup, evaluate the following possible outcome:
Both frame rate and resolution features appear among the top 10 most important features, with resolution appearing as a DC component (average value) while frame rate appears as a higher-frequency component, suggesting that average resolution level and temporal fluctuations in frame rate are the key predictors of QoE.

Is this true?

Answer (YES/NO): NO